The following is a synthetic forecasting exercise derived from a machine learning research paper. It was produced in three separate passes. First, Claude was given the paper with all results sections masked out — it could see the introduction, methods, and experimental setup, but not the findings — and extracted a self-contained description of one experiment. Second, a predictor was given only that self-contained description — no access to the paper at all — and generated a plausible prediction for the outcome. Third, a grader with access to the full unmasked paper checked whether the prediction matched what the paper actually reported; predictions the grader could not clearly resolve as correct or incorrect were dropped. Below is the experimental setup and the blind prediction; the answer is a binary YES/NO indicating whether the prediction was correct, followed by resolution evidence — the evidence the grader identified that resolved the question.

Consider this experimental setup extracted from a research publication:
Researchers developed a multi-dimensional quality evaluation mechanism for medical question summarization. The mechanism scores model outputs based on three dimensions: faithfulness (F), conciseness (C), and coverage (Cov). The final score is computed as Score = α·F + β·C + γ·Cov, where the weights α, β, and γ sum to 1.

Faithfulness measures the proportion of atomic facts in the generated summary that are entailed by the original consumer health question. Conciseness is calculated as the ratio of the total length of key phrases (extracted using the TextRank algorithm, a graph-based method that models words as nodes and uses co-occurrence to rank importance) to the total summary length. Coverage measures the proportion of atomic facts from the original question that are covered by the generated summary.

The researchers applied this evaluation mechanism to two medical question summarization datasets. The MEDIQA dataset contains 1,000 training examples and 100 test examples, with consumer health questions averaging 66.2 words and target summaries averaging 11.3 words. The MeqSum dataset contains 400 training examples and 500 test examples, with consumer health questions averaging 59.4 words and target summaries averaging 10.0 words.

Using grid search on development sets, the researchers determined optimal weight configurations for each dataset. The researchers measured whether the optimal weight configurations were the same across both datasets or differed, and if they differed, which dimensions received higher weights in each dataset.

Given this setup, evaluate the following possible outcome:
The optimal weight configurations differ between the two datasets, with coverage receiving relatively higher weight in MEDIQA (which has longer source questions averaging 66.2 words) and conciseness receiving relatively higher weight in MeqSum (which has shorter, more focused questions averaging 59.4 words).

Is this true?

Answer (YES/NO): NO